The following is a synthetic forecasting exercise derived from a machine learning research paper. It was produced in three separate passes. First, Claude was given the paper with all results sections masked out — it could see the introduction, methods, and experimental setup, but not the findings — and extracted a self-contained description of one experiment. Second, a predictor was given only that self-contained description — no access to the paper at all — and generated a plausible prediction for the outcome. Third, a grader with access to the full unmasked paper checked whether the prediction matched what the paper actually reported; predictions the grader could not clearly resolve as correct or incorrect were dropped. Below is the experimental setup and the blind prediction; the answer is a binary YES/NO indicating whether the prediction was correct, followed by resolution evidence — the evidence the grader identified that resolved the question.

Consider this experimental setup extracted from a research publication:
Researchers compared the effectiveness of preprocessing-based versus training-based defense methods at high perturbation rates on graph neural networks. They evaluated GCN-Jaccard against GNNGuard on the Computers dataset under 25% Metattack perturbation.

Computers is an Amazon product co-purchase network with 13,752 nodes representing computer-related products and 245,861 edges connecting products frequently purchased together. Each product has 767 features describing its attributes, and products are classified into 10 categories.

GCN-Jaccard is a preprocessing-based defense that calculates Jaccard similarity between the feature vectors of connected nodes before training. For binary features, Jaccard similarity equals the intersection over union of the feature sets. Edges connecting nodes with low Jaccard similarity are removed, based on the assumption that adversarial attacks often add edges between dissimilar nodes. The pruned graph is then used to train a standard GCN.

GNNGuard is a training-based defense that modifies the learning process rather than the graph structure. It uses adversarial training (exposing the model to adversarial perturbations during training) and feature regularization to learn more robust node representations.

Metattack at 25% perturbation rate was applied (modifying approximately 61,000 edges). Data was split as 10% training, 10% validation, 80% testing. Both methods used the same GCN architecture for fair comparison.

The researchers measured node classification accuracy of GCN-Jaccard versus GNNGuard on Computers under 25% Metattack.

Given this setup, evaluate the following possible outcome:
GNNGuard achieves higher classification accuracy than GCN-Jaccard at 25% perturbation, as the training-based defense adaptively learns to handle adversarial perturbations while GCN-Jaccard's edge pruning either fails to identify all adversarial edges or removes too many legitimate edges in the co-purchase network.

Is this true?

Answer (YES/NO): YES